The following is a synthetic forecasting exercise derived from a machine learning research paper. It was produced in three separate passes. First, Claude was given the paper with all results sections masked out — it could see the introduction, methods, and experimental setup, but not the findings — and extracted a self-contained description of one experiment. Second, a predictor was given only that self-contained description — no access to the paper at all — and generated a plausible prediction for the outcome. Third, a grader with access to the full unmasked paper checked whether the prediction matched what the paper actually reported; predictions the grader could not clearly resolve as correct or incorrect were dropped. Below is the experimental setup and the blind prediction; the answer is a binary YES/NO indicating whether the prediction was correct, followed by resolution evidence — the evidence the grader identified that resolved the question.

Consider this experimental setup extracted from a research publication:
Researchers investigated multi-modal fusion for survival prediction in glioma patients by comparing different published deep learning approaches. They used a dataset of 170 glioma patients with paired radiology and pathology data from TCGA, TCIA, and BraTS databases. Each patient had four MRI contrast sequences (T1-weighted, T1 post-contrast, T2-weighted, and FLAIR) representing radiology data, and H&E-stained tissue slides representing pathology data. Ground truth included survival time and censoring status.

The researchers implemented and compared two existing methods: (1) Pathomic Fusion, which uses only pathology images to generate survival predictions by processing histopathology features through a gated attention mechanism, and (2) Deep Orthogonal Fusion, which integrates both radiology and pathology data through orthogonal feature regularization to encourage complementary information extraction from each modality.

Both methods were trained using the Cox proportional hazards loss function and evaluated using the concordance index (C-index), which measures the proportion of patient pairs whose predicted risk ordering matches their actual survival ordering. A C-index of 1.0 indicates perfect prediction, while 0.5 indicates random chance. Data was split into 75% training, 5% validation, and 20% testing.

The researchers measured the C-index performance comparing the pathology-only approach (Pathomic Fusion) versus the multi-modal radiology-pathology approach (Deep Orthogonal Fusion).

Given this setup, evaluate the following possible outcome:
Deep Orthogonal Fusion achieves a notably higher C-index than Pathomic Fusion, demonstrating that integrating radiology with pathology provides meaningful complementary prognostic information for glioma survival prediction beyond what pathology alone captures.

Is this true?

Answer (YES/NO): NO